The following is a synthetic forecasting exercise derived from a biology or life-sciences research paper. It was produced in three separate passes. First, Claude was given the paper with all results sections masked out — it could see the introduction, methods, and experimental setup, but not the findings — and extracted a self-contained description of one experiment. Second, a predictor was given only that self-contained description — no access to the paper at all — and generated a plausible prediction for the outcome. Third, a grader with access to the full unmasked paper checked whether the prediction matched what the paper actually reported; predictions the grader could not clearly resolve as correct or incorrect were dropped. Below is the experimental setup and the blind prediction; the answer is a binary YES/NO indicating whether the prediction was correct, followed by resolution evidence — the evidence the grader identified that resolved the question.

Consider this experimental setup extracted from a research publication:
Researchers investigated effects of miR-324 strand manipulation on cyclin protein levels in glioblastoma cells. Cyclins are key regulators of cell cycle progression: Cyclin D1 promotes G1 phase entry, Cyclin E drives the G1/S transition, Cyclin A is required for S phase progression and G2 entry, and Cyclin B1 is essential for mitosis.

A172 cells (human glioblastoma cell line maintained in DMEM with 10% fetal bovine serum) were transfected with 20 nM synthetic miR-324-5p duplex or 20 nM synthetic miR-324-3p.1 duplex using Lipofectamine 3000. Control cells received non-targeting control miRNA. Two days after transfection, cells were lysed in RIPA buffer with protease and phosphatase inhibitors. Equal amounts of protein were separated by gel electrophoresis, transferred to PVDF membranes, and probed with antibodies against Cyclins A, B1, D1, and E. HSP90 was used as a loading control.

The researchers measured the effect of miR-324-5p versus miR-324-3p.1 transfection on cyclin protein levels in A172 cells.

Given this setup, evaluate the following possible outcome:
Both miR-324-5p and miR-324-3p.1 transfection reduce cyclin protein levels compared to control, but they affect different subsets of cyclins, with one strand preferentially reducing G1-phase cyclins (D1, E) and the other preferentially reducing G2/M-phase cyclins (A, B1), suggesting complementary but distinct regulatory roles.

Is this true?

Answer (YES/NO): NO